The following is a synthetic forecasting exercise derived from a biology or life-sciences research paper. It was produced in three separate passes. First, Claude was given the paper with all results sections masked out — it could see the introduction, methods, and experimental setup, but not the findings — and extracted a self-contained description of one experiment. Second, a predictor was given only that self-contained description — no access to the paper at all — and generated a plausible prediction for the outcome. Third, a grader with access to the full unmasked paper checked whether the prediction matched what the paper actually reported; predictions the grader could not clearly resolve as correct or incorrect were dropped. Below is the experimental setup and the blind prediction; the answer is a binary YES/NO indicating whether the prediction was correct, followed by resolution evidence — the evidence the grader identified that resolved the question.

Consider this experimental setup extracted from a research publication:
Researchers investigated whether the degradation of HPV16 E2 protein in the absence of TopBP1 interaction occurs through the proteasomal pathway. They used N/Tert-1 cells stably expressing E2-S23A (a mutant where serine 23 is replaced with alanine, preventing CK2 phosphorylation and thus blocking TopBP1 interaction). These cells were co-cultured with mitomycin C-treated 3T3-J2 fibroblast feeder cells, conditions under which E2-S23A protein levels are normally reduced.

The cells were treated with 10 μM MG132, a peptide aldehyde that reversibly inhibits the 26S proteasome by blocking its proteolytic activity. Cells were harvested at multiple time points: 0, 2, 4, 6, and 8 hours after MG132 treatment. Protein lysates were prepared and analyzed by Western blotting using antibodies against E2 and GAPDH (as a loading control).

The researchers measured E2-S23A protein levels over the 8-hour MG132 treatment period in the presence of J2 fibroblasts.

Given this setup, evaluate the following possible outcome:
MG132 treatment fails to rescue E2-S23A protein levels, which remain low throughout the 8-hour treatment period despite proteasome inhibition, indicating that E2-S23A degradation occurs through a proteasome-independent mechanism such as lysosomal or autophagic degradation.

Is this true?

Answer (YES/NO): NO